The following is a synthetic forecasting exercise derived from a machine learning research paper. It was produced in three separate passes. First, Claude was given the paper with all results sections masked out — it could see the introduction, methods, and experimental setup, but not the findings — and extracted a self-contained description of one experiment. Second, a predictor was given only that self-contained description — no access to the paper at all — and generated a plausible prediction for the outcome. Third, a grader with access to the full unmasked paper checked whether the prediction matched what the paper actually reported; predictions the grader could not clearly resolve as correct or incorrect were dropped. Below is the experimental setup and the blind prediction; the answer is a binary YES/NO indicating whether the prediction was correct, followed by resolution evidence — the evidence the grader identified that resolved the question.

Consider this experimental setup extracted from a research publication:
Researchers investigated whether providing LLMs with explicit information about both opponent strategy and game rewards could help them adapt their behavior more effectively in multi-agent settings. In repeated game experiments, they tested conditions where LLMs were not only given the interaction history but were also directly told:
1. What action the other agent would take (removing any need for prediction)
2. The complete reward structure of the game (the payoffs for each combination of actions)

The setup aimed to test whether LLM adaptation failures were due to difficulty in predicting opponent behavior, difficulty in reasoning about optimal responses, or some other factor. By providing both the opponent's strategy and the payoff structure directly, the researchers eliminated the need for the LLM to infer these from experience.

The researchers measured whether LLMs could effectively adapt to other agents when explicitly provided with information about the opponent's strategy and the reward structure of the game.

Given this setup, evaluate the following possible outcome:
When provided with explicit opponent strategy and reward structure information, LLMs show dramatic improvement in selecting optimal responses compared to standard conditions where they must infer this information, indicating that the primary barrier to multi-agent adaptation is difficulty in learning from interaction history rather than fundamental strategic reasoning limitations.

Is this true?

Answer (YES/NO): NO